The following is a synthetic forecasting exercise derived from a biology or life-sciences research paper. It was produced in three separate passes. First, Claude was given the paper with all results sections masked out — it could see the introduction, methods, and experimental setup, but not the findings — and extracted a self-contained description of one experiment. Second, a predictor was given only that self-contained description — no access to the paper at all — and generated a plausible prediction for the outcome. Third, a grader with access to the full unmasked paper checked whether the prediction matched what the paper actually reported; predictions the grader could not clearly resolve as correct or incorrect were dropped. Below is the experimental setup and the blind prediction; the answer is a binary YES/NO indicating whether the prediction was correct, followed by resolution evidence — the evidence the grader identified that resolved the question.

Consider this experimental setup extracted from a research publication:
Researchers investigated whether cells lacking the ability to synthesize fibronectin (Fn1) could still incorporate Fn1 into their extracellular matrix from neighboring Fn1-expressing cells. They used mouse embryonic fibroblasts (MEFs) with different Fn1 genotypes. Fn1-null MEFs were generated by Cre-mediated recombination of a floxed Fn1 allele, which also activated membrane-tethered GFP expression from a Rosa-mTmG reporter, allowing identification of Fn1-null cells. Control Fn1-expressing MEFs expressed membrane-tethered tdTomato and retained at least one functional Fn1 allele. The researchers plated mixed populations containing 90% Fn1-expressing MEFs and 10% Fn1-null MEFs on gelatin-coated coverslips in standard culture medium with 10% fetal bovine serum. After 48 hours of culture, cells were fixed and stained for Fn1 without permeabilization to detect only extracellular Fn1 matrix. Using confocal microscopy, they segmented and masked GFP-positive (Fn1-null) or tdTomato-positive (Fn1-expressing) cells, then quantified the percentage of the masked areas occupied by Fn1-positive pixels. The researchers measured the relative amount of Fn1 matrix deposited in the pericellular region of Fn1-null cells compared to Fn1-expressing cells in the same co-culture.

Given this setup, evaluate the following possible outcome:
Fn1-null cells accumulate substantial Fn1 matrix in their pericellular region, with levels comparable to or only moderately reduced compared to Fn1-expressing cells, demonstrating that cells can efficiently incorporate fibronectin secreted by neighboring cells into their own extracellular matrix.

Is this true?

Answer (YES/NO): NO